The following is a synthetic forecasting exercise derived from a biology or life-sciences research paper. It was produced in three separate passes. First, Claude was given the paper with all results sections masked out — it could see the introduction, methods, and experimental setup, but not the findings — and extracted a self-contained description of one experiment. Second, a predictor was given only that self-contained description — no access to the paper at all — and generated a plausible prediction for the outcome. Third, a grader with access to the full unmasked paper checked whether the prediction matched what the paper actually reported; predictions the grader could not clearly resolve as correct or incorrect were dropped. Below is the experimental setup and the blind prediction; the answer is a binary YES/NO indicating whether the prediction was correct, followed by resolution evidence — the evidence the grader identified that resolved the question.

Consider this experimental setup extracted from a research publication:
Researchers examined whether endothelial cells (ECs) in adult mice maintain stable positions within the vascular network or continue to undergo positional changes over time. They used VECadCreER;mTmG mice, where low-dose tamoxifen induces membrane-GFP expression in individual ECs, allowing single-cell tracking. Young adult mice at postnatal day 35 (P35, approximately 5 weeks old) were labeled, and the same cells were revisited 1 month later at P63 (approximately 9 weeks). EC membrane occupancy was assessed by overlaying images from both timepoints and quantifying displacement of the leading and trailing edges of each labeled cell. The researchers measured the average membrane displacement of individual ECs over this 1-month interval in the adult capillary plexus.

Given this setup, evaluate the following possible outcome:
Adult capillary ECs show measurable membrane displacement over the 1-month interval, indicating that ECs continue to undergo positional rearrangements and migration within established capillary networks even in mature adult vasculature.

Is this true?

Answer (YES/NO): NO